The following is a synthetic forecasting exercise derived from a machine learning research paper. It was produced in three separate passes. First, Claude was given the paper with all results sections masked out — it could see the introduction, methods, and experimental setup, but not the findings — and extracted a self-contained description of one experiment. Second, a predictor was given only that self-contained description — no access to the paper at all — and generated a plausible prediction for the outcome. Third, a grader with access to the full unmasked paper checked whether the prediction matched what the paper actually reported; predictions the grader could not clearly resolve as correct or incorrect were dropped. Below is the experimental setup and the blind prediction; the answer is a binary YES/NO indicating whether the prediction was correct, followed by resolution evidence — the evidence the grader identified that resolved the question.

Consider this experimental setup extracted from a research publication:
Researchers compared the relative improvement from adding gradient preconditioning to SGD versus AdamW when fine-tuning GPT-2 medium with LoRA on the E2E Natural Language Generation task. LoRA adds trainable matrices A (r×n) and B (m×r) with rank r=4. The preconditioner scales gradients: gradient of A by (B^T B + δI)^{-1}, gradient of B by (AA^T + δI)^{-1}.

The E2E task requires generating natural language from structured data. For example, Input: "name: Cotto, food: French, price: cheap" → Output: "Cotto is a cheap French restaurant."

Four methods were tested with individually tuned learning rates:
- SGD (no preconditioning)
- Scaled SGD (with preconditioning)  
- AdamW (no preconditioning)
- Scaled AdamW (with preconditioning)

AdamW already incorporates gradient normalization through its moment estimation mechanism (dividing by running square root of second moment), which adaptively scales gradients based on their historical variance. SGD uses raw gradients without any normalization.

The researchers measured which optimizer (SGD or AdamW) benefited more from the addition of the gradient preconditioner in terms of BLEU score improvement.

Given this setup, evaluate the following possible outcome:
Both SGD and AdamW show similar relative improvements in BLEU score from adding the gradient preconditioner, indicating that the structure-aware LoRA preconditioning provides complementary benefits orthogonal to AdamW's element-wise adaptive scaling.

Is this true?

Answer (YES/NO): NO